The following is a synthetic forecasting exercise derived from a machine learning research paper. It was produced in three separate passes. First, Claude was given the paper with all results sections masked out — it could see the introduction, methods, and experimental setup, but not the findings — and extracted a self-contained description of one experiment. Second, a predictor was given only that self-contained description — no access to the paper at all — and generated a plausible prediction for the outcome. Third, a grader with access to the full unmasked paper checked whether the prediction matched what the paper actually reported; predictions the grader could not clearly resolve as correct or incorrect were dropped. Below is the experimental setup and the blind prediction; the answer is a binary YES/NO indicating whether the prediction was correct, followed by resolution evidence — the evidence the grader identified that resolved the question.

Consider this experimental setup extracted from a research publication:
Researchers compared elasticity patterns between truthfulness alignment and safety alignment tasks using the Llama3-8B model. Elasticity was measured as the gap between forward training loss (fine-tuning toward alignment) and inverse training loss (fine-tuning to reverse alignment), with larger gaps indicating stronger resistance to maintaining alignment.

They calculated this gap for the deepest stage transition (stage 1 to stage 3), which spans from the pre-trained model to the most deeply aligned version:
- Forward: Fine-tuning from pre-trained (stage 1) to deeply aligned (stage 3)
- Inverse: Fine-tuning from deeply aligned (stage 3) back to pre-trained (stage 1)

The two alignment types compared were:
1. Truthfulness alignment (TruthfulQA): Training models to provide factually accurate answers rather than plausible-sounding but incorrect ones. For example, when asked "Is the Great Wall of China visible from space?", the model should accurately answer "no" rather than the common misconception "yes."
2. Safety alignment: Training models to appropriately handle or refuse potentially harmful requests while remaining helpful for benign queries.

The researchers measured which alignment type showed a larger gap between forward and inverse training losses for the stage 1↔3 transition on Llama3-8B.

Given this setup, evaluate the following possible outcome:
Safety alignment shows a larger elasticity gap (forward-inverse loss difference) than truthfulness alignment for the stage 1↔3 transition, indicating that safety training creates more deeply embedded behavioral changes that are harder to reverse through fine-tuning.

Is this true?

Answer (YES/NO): NO